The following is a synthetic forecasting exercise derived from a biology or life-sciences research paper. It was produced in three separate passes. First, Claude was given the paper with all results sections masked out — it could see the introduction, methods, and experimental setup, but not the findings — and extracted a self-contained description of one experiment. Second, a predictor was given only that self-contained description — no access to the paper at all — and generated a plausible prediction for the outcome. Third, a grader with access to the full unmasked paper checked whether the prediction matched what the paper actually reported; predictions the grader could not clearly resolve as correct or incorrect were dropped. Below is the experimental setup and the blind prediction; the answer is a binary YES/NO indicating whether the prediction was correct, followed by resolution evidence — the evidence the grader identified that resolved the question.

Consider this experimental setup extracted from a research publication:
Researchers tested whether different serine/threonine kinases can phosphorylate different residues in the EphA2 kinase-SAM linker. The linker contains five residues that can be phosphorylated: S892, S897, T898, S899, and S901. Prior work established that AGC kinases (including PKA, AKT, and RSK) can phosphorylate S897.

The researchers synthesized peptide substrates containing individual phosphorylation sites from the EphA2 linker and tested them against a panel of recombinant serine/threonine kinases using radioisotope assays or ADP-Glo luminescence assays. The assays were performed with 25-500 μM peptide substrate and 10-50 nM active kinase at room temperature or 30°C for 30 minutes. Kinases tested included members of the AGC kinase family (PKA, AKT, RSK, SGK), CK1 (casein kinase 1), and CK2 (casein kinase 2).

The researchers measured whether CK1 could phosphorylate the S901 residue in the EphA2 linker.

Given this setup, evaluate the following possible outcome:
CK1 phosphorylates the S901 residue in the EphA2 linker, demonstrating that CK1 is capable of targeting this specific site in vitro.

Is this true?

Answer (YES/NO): YES